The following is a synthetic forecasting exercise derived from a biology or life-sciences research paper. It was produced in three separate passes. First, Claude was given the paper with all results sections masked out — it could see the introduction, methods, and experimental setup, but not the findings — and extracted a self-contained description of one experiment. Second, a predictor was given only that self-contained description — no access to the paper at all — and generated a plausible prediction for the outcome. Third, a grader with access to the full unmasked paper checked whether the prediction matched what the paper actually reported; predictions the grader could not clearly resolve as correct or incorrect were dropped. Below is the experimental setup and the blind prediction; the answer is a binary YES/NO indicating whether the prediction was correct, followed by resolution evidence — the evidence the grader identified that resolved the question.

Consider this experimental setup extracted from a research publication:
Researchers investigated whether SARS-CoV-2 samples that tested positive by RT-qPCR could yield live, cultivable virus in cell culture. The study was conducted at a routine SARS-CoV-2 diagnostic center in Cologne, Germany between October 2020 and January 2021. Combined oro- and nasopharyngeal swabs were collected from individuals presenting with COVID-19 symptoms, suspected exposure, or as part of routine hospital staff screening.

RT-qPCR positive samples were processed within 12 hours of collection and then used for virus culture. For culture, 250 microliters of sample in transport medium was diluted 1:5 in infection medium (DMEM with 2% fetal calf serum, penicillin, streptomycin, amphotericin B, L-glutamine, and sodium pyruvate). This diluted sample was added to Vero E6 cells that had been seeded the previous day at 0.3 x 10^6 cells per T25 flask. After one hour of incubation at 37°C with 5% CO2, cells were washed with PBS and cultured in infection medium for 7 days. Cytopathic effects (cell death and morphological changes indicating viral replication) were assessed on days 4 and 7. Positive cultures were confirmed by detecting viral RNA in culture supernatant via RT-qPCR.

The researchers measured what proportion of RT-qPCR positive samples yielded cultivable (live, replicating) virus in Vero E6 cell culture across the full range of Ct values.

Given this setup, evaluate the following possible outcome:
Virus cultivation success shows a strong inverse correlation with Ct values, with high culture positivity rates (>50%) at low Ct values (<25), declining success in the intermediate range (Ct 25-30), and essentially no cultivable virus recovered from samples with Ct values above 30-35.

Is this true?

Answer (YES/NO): NO